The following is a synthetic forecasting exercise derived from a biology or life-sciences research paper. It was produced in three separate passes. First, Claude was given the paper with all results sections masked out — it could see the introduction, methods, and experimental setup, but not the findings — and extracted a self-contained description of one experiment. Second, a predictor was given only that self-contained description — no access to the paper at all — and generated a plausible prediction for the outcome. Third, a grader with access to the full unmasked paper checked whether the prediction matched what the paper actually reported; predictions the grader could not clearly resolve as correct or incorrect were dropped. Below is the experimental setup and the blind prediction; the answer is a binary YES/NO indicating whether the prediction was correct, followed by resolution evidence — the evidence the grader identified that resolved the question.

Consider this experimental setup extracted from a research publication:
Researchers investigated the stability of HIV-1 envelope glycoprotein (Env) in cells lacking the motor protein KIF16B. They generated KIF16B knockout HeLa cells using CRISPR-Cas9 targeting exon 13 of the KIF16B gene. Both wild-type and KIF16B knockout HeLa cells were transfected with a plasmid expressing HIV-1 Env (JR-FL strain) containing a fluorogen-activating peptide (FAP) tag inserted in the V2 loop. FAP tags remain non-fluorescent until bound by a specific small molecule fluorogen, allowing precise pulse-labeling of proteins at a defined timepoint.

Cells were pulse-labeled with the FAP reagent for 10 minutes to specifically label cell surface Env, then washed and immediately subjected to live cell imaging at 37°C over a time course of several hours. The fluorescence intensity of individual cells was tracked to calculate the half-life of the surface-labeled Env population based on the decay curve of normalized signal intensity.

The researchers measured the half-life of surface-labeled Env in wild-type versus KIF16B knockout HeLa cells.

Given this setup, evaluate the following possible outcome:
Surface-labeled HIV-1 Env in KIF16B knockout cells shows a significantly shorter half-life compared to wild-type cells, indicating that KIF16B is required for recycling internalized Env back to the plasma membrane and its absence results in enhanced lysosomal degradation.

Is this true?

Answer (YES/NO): YES